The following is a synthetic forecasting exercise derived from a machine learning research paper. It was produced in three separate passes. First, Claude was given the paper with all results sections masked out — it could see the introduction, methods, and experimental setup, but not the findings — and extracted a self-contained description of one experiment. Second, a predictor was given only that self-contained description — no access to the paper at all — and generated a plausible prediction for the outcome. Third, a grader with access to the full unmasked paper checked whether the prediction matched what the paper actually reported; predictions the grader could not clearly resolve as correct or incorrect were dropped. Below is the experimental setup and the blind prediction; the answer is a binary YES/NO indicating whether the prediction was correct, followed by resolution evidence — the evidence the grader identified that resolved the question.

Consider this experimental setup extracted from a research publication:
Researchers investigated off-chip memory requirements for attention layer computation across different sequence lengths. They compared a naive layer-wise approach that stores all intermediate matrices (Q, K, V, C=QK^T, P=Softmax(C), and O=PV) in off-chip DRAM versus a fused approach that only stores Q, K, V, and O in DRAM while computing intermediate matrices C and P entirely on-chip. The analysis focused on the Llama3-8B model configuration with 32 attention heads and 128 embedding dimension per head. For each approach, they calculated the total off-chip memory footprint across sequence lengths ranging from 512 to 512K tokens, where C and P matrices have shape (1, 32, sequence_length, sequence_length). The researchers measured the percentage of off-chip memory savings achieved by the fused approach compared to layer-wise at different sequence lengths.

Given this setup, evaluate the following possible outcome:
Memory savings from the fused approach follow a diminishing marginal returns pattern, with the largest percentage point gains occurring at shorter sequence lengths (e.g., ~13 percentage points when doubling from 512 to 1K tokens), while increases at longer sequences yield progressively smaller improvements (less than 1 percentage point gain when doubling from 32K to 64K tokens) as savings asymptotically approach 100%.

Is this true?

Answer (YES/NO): NO